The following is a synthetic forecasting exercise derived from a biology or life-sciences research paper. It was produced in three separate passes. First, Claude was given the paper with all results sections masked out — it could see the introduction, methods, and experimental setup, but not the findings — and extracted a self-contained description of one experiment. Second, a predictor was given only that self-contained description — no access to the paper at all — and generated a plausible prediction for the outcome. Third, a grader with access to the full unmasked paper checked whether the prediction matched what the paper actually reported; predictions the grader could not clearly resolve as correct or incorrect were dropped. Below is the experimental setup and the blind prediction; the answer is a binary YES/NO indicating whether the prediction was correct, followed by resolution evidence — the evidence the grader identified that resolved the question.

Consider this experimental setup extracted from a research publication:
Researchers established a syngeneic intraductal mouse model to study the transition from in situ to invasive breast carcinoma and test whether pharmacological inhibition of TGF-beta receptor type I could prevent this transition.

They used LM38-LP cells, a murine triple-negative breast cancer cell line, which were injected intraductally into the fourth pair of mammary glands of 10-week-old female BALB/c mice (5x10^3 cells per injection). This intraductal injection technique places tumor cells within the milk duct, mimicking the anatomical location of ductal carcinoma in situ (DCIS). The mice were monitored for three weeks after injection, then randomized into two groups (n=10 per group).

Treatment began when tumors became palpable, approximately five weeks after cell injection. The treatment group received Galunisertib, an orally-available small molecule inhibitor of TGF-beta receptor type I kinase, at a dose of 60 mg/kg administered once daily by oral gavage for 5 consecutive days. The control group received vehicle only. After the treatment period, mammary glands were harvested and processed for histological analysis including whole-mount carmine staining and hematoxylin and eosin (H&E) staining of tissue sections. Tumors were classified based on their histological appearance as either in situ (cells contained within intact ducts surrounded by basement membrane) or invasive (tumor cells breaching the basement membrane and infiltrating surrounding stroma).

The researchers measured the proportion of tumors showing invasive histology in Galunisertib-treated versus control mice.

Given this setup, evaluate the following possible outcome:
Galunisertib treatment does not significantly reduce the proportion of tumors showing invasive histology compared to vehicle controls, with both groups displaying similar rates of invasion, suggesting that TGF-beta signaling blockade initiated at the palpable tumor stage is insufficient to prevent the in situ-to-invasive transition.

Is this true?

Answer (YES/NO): NO